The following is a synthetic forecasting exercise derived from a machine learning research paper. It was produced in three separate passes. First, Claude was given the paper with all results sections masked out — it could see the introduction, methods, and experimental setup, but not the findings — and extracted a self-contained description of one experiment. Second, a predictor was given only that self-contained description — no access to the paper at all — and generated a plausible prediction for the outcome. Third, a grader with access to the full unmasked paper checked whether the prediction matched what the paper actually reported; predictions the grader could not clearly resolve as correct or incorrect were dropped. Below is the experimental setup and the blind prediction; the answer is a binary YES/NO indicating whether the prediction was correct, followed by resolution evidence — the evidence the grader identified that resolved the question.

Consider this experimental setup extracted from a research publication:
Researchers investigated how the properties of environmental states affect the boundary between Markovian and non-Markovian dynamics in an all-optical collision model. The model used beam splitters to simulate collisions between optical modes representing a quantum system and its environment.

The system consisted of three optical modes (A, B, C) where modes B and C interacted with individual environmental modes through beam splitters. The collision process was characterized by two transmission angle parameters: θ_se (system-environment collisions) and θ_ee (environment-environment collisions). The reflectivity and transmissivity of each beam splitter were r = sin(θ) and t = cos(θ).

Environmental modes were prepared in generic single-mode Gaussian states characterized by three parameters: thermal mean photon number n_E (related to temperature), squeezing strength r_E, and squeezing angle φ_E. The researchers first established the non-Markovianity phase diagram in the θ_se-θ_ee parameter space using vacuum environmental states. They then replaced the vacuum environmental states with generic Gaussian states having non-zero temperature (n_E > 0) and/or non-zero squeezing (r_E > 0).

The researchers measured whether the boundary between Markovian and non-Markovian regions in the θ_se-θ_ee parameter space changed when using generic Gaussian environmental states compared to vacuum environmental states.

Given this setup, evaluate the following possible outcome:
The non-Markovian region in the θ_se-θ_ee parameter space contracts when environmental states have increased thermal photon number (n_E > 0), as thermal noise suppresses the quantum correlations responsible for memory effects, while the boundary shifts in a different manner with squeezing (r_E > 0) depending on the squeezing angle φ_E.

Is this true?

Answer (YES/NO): NO